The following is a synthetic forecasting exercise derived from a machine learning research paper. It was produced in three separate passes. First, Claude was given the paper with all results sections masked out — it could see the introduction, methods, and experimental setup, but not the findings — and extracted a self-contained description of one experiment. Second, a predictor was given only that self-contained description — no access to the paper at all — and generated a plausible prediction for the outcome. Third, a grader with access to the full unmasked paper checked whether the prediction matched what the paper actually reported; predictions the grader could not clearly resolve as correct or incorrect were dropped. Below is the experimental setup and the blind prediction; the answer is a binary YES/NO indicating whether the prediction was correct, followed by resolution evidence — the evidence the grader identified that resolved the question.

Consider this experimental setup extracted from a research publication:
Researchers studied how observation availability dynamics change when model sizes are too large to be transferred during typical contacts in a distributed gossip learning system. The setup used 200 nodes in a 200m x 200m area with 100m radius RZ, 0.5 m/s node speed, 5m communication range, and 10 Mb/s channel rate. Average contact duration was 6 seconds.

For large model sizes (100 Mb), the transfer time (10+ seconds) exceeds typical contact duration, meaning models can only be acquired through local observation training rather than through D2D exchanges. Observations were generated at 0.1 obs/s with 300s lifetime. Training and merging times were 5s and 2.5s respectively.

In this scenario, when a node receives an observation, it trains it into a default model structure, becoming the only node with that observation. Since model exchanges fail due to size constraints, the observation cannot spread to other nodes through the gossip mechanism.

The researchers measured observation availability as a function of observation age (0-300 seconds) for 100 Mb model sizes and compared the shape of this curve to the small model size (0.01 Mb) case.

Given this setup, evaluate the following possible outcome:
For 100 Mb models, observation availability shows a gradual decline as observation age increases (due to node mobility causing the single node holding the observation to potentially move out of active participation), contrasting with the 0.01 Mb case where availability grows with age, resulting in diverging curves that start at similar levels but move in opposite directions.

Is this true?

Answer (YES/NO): NO